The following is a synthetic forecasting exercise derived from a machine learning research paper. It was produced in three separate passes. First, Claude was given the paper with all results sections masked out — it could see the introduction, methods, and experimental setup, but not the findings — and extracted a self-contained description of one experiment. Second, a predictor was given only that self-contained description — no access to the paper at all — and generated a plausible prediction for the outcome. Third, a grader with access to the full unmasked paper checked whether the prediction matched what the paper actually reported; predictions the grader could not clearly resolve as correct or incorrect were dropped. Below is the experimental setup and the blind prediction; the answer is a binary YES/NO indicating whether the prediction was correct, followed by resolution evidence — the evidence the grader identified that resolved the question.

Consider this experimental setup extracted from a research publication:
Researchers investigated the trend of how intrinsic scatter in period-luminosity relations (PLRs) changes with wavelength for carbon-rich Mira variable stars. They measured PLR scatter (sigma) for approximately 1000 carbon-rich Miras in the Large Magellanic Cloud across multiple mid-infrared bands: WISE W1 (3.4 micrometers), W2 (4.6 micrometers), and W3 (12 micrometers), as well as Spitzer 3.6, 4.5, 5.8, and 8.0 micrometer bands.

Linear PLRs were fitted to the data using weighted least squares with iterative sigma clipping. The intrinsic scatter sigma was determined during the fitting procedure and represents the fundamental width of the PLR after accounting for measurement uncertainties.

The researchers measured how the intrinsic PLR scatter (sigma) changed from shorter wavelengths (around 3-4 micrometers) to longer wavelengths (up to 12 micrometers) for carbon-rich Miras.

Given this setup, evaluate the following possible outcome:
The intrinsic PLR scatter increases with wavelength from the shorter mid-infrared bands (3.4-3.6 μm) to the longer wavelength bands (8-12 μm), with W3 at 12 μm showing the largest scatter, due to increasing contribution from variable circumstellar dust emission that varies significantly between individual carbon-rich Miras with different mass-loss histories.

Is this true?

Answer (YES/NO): YES